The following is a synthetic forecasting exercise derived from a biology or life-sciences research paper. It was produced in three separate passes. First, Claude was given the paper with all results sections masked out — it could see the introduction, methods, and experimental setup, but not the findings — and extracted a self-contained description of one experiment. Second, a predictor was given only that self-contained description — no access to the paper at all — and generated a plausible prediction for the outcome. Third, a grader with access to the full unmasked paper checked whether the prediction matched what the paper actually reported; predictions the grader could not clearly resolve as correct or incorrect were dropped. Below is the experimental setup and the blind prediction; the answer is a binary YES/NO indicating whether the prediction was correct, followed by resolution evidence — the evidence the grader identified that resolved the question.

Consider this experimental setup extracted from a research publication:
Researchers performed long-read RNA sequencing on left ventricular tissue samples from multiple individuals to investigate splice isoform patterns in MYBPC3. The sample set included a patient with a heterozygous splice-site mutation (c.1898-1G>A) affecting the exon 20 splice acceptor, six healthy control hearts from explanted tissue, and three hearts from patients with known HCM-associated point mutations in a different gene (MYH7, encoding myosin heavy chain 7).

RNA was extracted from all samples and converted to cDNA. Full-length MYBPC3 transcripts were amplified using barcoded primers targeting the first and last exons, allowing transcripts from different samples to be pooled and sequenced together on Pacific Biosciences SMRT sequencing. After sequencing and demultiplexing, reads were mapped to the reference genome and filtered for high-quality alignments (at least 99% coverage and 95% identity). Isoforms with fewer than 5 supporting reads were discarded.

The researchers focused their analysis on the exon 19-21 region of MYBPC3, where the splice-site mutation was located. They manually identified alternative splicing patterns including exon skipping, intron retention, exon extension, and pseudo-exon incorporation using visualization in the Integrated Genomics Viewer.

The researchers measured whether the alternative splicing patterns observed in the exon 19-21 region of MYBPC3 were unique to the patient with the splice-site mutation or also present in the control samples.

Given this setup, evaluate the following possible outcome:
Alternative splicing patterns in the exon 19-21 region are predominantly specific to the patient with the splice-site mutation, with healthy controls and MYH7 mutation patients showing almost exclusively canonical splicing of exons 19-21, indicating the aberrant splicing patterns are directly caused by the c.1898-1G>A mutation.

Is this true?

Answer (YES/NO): YES